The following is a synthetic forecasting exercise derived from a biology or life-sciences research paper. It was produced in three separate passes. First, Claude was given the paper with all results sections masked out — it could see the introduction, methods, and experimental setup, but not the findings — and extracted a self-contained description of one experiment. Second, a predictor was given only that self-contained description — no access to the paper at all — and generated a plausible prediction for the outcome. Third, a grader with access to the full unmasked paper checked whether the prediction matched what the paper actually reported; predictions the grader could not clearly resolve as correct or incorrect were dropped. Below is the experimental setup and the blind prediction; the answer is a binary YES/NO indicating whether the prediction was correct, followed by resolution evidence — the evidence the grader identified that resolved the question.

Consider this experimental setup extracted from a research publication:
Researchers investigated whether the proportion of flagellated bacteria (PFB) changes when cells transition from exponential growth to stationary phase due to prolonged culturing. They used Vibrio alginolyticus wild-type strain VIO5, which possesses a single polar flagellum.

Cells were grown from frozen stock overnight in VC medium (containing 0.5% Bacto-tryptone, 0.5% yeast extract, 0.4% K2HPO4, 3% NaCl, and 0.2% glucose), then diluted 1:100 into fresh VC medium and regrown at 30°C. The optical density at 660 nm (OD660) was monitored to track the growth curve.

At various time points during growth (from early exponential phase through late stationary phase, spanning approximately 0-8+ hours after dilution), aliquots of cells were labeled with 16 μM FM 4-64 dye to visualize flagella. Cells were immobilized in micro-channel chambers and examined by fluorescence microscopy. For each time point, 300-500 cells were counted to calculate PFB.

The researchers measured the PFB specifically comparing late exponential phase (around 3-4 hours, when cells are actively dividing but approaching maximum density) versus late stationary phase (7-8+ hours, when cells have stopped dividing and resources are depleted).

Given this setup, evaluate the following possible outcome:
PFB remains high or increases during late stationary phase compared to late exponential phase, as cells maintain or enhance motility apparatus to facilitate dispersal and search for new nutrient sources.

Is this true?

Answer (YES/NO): NO